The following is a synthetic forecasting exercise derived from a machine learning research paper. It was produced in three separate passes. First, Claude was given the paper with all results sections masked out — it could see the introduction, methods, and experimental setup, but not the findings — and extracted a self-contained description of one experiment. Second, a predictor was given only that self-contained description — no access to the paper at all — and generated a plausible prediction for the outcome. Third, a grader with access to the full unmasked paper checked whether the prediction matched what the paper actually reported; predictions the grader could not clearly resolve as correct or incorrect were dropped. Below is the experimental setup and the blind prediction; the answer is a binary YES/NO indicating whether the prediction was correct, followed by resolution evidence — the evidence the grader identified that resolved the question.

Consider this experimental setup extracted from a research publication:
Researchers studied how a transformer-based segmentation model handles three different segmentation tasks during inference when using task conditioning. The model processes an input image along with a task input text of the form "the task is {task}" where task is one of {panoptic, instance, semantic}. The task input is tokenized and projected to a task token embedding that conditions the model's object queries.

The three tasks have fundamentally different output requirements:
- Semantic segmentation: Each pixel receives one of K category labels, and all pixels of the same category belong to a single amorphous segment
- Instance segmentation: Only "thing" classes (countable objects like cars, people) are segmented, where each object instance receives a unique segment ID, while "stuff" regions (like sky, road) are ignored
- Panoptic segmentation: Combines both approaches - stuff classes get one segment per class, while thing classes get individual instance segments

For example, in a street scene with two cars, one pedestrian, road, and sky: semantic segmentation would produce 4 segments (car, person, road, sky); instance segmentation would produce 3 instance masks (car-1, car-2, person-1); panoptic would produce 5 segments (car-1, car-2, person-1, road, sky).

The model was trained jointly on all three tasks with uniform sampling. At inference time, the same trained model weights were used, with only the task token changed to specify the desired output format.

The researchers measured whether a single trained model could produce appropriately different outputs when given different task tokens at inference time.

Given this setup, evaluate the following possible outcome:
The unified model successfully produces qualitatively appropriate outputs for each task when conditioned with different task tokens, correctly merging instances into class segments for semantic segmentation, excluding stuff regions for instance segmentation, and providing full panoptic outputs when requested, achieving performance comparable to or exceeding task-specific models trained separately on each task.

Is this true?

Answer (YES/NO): YES